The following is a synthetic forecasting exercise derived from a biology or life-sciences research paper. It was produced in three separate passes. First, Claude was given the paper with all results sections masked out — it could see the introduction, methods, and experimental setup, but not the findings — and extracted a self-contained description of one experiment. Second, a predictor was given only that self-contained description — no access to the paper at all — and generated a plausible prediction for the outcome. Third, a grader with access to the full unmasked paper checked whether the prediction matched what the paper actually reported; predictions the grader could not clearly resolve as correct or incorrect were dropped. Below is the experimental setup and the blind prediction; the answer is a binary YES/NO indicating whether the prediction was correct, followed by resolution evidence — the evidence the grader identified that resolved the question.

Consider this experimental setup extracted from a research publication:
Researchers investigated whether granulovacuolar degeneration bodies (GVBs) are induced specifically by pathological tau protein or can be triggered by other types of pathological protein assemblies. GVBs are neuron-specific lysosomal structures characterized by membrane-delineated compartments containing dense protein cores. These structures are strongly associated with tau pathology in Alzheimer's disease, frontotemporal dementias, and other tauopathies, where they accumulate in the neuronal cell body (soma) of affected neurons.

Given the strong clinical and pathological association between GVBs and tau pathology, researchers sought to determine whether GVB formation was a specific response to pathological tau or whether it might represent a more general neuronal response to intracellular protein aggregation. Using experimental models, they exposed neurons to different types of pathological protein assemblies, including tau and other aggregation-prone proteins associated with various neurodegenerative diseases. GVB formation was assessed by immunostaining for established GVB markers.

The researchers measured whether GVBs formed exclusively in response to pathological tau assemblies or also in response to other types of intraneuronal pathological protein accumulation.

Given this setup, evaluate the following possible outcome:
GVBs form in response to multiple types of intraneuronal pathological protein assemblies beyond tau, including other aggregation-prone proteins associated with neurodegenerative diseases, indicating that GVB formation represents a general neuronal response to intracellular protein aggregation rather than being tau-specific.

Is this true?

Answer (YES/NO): YES